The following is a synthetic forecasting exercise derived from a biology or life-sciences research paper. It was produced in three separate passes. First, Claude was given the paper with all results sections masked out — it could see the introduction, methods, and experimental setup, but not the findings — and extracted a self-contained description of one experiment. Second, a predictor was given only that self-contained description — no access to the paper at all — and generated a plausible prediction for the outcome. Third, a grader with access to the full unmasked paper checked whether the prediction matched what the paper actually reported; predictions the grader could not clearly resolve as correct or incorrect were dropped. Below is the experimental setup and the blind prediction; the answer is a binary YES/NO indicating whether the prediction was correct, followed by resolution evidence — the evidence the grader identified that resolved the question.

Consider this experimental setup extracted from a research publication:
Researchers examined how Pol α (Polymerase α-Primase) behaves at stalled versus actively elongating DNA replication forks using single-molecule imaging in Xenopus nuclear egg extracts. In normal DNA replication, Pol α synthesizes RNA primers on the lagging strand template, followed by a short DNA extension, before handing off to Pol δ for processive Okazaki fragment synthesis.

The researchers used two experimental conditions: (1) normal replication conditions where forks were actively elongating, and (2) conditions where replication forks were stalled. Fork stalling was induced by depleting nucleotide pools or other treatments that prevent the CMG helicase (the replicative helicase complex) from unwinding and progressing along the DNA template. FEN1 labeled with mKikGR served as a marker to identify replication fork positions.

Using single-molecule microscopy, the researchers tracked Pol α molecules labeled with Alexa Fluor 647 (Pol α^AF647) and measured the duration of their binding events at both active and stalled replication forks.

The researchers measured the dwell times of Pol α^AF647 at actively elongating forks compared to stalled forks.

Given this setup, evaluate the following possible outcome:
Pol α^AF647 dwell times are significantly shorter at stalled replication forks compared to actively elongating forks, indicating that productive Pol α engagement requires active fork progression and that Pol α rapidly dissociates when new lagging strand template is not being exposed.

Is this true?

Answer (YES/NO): NO